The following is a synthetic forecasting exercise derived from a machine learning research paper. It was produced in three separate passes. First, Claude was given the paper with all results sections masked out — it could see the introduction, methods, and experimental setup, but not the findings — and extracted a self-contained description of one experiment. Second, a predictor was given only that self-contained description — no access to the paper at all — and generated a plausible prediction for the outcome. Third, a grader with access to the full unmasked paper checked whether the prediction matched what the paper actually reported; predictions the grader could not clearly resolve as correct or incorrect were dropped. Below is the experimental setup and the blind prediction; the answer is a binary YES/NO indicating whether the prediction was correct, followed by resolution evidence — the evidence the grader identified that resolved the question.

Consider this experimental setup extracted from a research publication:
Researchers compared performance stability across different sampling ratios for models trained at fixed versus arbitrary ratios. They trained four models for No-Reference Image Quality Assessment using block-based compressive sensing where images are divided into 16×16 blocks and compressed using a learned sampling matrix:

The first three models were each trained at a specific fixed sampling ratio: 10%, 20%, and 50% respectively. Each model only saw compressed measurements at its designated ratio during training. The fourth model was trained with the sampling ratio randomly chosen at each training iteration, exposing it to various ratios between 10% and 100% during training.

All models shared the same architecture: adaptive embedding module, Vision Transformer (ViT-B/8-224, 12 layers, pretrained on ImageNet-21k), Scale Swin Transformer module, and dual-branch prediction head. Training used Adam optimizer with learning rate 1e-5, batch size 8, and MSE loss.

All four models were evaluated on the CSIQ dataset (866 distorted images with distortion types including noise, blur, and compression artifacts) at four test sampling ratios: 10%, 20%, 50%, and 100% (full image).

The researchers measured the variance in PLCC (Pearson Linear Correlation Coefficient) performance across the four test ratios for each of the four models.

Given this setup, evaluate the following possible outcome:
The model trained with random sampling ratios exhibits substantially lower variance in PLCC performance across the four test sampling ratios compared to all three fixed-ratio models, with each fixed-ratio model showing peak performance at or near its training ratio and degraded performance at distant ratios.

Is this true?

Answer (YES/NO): YES